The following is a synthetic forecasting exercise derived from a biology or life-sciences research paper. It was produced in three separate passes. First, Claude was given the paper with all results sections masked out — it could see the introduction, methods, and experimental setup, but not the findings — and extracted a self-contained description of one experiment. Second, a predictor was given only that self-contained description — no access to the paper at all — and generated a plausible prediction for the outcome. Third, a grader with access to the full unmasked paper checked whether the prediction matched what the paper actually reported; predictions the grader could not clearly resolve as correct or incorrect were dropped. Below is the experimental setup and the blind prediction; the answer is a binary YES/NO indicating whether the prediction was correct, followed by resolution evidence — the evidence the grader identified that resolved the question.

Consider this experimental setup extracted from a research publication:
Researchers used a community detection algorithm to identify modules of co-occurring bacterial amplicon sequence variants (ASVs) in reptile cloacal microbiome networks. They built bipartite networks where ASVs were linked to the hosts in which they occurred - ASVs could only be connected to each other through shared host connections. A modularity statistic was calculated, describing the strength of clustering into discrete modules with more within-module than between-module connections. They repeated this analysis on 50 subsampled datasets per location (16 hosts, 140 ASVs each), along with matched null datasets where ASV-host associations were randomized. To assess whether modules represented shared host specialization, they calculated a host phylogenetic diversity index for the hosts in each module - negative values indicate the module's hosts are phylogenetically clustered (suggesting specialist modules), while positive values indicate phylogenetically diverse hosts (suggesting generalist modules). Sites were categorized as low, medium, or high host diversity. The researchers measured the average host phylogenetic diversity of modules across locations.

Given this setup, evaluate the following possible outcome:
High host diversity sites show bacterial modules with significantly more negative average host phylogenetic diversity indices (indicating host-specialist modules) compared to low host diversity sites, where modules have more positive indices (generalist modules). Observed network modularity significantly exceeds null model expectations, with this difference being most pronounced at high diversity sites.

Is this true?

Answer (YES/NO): NO